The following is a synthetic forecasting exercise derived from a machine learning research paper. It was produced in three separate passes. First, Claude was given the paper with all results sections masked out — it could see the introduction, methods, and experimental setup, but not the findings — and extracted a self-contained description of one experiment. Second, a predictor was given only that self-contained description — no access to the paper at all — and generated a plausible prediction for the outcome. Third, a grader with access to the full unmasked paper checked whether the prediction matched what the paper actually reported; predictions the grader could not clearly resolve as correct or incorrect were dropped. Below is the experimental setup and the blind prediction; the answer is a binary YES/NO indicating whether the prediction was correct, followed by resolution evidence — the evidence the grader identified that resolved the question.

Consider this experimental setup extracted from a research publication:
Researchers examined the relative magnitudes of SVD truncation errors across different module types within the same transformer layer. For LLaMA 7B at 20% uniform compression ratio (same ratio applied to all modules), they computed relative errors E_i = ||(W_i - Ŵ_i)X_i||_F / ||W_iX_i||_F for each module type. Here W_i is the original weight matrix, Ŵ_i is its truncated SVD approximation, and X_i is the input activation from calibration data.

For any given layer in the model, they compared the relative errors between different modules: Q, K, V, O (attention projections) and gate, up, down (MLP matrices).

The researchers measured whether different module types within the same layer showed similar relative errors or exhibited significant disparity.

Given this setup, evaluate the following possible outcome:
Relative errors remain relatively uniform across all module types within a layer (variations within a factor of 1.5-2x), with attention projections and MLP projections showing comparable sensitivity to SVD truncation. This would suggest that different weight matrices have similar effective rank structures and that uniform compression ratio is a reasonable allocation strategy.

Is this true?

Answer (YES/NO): NO